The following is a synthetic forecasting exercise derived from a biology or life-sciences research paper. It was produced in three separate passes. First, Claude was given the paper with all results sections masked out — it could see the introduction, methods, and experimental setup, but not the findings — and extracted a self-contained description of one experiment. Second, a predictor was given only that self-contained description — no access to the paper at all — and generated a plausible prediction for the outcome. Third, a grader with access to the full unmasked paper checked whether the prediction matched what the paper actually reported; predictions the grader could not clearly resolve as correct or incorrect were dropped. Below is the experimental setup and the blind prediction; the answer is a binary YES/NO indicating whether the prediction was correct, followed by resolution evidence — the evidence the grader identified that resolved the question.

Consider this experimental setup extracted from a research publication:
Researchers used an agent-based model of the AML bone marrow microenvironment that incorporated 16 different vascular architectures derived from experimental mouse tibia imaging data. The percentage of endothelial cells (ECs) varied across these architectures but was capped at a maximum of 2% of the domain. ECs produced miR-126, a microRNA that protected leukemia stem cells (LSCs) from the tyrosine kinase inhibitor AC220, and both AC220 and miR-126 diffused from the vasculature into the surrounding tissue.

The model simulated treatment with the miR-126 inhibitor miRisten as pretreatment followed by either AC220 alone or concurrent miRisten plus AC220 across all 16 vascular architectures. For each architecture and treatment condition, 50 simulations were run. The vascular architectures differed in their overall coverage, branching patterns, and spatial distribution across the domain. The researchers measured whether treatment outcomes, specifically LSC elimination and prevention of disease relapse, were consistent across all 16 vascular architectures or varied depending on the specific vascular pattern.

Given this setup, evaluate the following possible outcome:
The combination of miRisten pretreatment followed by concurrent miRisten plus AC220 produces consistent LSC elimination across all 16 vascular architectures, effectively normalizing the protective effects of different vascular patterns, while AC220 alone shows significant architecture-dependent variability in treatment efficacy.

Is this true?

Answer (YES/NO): NO